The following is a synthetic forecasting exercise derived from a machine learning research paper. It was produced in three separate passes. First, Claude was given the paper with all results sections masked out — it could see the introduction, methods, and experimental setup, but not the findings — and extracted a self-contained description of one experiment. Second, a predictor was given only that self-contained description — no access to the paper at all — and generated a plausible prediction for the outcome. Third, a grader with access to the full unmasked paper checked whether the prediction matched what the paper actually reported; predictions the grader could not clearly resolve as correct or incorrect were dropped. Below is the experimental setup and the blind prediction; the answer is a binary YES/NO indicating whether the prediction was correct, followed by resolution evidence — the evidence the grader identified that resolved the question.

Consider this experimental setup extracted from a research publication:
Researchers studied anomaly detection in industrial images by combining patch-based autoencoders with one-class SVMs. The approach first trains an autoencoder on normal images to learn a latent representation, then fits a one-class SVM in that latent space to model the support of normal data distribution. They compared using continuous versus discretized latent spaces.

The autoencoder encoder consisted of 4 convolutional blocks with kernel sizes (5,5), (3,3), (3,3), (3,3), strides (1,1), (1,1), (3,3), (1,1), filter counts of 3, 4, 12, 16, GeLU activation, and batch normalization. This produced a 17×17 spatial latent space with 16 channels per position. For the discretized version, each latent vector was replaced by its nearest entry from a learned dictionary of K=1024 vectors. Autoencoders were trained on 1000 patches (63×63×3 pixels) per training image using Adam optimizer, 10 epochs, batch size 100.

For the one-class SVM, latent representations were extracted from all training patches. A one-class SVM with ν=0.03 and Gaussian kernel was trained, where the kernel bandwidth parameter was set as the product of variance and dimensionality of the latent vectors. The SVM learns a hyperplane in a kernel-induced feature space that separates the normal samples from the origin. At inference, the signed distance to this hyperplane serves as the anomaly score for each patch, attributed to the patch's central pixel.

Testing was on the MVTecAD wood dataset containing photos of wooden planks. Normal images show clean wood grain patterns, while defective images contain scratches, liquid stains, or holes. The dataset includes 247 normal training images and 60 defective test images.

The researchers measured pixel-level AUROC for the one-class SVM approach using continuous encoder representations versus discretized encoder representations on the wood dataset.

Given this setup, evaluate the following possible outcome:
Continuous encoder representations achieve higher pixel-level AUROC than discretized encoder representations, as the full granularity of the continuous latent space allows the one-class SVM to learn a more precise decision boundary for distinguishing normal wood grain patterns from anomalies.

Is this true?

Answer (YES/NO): YES